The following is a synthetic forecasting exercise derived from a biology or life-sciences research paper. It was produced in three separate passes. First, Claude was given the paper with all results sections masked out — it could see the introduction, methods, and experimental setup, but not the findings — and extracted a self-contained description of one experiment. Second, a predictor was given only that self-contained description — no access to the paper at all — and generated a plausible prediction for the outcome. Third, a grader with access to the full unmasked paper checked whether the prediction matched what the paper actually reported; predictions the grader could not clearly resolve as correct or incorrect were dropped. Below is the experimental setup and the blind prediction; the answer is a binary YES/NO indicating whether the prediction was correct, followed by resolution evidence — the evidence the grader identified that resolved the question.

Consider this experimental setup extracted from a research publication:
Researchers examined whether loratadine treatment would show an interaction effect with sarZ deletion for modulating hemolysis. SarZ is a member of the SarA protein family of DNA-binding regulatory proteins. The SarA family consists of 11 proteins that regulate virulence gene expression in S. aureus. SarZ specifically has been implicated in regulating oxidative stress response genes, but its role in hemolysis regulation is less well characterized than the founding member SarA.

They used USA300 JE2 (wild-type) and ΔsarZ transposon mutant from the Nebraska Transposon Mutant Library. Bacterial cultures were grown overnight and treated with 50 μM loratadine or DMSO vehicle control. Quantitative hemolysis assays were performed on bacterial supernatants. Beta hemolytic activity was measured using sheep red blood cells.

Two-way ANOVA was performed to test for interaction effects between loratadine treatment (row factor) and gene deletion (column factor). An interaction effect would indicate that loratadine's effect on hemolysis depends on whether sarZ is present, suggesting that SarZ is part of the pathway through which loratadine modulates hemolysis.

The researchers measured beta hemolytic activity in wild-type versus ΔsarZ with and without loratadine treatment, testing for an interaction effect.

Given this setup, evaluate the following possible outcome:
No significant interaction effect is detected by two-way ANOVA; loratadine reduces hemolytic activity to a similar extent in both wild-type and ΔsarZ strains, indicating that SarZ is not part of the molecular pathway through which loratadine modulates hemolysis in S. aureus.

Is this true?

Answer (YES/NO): YES